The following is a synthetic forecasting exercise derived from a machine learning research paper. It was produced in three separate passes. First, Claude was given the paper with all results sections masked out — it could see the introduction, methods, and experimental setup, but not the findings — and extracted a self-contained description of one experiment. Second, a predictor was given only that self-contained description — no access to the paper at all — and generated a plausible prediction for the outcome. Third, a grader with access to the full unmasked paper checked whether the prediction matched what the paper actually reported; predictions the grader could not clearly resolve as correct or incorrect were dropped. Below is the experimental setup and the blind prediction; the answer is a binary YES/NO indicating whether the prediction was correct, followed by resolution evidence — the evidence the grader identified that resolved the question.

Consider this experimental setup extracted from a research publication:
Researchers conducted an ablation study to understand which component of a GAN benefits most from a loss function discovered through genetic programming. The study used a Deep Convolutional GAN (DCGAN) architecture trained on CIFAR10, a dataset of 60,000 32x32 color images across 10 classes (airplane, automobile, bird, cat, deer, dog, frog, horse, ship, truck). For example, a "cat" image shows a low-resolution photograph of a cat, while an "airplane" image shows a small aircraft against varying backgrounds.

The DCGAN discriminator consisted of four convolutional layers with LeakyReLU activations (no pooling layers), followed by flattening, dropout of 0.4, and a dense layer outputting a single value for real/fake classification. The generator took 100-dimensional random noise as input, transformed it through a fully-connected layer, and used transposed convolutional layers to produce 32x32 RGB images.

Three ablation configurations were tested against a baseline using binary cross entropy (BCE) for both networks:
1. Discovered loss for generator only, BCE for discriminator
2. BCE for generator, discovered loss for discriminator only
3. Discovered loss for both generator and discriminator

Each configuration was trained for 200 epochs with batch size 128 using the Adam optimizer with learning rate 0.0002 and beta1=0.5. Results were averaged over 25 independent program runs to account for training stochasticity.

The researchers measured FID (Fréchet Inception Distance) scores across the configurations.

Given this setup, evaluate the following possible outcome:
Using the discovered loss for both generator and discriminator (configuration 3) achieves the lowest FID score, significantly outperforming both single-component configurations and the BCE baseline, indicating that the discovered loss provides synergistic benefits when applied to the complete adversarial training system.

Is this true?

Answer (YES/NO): NO